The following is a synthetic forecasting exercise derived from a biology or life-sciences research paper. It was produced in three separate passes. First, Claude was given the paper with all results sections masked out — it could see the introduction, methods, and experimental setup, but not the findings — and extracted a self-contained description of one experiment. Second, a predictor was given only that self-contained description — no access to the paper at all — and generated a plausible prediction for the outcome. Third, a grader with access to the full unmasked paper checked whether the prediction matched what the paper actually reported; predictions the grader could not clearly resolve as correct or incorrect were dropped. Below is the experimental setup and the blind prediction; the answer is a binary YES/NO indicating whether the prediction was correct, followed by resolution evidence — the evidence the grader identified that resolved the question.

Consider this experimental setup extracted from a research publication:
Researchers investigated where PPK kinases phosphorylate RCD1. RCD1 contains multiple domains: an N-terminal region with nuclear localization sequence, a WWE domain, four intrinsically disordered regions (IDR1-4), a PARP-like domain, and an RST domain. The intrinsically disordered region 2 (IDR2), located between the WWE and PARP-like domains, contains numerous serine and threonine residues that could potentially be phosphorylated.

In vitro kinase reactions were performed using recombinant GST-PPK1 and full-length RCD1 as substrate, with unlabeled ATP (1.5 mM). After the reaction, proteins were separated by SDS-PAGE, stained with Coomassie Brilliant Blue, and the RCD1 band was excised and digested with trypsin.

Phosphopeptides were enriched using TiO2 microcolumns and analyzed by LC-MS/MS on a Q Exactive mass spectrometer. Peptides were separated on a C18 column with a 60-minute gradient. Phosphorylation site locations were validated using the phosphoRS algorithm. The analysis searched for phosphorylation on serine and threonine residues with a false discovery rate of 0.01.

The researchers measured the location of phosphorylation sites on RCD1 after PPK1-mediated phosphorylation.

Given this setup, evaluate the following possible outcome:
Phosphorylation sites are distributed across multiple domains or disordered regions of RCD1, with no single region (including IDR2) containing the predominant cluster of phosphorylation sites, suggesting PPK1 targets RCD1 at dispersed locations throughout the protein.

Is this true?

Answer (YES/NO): NO